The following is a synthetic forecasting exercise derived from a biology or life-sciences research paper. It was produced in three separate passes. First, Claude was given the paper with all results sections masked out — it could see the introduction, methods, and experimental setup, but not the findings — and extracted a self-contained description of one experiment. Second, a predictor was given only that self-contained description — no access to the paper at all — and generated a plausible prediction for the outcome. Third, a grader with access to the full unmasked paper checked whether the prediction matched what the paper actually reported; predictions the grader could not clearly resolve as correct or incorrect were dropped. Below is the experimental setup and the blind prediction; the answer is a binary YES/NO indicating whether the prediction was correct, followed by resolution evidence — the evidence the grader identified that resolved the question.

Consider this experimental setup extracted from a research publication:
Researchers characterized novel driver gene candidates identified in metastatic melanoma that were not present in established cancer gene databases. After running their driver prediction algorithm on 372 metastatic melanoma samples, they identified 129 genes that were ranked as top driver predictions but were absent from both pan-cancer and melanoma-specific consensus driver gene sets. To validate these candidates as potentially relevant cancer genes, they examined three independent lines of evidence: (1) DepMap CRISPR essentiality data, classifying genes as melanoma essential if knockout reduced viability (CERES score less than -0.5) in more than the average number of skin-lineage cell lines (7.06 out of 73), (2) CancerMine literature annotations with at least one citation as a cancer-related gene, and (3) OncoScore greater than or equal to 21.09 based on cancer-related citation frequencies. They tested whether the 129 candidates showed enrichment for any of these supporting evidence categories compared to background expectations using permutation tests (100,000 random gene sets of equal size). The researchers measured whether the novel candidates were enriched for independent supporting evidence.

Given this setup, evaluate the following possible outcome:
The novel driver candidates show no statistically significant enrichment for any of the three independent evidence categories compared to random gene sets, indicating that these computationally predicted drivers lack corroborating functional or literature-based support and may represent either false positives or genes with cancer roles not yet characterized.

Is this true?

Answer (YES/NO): NO